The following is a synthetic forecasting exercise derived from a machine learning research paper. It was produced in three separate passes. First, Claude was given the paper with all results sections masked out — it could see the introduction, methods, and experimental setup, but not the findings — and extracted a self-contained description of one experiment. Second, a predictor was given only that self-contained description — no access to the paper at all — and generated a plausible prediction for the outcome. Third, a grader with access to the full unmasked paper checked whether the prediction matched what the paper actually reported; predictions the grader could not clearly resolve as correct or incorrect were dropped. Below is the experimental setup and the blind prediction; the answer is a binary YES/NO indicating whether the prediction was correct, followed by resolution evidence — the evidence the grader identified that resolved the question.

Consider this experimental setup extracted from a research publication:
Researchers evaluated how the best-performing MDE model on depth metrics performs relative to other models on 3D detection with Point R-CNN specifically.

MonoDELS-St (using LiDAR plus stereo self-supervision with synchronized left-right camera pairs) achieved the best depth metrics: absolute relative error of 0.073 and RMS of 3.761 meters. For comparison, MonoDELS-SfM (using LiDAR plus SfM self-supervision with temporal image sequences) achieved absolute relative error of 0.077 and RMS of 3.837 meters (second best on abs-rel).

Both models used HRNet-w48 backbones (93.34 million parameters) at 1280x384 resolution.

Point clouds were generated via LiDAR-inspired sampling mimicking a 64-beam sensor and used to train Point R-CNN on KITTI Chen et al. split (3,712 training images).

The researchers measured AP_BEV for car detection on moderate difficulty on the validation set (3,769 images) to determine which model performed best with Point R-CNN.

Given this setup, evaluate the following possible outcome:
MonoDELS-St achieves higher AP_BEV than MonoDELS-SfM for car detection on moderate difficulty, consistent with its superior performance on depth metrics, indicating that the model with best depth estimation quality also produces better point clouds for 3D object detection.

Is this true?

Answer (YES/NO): NO